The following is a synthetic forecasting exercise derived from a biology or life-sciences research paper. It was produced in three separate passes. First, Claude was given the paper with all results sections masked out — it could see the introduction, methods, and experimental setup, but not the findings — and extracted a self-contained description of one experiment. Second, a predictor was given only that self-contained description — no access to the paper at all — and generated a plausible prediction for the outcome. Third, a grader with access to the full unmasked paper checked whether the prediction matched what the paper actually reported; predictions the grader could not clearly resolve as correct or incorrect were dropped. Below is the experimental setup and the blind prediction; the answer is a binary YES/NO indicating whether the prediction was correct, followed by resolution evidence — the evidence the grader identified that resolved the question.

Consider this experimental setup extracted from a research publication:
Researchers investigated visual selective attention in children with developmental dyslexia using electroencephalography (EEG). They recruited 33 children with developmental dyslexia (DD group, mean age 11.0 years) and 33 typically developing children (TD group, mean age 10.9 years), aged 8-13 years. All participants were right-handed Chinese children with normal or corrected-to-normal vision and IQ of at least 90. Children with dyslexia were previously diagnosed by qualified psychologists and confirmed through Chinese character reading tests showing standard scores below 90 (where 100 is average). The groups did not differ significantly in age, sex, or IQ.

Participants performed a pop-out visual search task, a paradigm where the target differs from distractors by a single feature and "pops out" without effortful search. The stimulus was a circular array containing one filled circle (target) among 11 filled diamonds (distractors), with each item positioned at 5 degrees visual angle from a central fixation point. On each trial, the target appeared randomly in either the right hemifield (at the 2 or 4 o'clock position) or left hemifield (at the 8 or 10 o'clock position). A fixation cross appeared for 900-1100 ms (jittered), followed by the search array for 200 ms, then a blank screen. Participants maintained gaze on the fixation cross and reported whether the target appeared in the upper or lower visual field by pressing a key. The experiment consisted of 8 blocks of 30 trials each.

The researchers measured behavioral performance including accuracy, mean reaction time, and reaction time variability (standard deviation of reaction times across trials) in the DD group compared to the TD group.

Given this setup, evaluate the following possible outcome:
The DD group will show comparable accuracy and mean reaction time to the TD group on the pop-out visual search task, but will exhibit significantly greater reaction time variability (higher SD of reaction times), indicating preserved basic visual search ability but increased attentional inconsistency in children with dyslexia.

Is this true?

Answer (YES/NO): NO